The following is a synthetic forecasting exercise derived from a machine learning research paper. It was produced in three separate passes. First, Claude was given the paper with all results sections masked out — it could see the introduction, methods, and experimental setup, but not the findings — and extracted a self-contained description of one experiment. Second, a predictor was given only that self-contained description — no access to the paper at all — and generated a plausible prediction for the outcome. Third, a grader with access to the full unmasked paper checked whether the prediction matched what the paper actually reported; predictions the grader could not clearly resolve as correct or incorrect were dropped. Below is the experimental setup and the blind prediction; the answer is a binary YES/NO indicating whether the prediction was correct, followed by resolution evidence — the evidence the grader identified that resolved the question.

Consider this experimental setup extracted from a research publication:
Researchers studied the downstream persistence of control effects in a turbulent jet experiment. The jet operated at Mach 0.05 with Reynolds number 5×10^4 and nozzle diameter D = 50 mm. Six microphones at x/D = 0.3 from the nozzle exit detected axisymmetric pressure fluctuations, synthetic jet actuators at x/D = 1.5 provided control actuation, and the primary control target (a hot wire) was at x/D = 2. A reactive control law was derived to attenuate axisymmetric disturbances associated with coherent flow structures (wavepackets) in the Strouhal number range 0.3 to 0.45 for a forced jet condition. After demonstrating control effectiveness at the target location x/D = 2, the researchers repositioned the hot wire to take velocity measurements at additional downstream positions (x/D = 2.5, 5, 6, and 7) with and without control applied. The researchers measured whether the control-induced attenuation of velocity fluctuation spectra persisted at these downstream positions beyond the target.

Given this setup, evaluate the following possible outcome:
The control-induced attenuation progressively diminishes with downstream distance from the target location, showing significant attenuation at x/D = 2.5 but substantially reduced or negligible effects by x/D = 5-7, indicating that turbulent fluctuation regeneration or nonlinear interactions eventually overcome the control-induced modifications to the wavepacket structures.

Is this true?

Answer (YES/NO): NO